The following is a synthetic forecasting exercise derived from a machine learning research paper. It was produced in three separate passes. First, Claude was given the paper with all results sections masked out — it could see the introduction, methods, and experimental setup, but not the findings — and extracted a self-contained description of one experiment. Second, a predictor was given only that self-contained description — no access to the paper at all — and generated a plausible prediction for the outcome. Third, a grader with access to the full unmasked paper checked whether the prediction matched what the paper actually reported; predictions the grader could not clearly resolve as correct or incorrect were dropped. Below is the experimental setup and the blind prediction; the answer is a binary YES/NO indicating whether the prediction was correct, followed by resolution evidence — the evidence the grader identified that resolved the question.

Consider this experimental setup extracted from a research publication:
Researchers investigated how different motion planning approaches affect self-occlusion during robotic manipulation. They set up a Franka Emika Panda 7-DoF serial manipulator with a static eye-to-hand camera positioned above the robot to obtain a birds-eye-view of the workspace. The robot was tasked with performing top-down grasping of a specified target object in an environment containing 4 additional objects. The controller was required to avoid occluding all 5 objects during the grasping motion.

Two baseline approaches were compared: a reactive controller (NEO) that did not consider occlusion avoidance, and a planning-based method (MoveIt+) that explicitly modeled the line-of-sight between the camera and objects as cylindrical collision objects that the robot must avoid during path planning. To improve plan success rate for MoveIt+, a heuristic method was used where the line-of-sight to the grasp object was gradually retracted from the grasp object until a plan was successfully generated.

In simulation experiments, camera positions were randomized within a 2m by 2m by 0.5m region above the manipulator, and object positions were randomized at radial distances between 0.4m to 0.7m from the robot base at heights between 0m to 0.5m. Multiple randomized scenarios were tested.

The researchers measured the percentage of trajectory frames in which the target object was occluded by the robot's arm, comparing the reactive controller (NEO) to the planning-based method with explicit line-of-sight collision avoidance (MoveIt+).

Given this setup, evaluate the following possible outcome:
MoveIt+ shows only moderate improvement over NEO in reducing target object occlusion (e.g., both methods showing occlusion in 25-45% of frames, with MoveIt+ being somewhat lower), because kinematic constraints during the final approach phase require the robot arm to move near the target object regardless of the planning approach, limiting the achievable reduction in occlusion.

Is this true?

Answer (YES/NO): NO